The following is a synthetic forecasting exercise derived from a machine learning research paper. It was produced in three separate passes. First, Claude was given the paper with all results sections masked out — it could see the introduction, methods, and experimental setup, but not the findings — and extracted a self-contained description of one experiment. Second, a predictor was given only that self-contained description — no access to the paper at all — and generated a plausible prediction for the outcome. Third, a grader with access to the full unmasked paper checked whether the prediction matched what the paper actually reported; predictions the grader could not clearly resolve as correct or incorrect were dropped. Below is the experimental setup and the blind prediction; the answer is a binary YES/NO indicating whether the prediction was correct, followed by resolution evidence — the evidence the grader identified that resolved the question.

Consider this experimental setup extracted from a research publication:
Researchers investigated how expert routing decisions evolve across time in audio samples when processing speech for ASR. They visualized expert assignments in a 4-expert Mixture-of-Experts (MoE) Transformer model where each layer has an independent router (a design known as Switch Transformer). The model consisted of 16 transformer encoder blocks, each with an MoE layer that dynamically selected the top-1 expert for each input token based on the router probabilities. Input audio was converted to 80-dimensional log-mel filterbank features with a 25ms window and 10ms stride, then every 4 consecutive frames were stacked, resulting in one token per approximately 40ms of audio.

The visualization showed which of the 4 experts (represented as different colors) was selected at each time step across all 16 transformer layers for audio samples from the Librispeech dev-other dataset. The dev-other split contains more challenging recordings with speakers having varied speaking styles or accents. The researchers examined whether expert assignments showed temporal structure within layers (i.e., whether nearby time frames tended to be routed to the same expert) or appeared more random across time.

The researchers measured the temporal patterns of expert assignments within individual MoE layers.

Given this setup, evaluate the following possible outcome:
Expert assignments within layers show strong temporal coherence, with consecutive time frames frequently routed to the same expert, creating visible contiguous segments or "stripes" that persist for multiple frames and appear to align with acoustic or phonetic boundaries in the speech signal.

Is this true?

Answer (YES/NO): NO